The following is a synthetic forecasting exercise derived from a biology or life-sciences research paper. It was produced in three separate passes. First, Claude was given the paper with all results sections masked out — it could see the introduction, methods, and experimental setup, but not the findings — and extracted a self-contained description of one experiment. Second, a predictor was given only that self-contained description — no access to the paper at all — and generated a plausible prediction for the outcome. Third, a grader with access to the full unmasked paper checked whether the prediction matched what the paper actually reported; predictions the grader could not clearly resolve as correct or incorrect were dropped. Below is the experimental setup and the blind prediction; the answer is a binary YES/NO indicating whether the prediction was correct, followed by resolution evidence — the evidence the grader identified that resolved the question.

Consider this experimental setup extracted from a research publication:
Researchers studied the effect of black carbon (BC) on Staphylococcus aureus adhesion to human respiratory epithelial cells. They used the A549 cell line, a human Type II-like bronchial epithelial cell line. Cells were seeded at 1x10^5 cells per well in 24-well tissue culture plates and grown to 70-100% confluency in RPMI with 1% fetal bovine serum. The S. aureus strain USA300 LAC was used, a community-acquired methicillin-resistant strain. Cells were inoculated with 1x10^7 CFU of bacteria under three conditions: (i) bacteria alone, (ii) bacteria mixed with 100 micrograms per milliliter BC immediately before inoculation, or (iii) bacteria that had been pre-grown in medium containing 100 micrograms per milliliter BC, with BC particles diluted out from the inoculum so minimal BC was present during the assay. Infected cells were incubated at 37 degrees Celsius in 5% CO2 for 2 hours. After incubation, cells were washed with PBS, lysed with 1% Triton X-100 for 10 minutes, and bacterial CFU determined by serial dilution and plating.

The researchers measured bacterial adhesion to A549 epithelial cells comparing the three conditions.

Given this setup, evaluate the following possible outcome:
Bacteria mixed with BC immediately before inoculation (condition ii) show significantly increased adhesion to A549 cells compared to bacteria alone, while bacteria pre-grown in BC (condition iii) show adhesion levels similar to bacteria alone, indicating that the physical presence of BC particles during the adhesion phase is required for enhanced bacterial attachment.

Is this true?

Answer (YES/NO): NO